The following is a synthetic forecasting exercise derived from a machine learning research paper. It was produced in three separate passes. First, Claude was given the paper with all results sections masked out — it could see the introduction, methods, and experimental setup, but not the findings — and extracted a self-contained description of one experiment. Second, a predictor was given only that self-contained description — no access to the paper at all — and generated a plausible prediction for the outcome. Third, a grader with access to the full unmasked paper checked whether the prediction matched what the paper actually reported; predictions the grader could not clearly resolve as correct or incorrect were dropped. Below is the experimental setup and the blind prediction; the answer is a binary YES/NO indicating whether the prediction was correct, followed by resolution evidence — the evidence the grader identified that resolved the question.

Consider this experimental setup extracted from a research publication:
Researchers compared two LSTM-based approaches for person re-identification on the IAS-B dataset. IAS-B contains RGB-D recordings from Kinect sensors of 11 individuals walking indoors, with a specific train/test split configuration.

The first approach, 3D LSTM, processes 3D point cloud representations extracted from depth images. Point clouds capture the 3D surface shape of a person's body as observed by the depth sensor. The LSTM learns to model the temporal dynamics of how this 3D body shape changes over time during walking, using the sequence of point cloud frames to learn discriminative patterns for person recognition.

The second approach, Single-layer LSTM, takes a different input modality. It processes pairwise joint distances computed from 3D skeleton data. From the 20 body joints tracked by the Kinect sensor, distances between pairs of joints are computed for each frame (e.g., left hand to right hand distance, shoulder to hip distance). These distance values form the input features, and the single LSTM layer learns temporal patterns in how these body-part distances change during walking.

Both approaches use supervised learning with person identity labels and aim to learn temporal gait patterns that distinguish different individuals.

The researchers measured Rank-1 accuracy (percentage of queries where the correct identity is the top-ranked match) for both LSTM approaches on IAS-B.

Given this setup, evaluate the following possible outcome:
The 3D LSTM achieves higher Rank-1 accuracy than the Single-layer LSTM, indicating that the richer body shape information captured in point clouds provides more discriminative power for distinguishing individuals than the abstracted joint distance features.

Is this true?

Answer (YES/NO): YES